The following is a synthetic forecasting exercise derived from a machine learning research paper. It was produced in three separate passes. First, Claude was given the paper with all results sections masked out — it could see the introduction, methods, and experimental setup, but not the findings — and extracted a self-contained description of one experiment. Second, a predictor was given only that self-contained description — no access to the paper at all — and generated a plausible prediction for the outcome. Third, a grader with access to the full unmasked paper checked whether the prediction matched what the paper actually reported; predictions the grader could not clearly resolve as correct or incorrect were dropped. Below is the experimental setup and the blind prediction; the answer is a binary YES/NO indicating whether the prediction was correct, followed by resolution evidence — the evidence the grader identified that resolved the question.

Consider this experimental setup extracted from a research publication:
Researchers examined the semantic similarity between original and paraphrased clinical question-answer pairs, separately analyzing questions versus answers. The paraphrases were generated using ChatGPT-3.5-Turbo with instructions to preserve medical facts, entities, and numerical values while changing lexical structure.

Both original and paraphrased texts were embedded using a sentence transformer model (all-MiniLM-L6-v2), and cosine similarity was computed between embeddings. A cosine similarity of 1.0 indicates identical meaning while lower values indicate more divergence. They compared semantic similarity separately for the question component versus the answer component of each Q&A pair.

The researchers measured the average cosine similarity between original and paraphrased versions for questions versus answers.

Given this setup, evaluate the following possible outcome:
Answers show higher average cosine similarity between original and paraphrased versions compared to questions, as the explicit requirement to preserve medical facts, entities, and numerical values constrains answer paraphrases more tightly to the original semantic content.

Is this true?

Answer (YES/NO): NO